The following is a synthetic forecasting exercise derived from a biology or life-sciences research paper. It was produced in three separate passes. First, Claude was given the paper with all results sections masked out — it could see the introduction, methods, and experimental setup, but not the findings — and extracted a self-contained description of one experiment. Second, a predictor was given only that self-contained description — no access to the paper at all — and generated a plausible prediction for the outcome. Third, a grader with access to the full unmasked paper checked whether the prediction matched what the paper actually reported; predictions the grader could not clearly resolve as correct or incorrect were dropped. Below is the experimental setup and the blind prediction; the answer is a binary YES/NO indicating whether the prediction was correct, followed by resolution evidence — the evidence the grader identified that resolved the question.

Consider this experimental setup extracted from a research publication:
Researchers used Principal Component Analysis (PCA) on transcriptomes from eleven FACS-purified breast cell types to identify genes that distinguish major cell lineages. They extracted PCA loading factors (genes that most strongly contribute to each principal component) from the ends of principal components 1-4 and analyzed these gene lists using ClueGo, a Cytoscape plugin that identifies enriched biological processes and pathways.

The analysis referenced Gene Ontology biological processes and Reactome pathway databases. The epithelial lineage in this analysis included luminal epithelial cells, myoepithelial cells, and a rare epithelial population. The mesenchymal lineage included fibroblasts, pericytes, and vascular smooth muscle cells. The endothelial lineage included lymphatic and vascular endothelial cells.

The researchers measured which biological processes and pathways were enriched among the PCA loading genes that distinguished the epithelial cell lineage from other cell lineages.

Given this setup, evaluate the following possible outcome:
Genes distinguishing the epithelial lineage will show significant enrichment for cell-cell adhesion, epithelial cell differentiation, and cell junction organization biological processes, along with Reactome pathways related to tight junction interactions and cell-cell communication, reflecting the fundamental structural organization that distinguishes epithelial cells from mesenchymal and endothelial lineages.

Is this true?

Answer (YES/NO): NO